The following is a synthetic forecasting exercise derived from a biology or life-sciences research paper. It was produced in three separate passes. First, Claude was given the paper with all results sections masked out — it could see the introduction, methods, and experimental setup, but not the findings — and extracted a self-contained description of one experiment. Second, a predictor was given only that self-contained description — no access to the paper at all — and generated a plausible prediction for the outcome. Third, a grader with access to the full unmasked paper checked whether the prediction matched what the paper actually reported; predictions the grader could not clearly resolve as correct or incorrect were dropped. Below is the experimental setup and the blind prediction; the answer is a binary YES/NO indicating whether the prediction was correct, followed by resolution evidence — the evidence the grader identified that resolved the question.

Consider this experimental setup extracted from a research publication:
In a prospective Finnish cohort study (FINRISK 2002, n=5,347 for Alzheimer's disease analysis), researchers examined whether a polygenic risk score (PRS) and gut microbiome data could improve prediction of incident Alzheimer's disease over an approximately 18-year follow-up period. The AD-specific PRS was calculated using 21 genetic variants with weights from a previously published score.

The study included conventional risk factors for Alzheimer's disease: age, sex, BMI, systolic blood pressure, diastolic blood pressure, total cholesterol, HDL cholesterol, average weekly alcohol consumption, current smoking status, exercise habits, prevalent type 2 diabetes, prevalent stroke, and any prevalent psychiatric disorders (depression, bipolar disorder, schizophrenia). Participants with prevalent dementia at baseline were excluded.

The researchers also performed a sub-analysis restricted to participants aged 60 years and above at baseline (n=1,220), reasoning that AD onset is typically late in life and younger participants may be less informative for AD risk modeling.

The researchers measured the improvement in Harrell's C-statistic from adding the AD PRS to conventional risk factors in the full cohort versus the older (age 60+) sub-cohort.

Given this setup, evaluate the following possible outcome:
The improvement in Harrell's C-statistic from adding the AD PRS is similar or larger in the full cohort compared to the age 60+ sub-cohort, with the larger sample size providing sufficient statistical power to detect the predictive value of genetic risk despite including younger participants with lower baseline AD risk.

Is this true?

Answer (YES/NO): NO